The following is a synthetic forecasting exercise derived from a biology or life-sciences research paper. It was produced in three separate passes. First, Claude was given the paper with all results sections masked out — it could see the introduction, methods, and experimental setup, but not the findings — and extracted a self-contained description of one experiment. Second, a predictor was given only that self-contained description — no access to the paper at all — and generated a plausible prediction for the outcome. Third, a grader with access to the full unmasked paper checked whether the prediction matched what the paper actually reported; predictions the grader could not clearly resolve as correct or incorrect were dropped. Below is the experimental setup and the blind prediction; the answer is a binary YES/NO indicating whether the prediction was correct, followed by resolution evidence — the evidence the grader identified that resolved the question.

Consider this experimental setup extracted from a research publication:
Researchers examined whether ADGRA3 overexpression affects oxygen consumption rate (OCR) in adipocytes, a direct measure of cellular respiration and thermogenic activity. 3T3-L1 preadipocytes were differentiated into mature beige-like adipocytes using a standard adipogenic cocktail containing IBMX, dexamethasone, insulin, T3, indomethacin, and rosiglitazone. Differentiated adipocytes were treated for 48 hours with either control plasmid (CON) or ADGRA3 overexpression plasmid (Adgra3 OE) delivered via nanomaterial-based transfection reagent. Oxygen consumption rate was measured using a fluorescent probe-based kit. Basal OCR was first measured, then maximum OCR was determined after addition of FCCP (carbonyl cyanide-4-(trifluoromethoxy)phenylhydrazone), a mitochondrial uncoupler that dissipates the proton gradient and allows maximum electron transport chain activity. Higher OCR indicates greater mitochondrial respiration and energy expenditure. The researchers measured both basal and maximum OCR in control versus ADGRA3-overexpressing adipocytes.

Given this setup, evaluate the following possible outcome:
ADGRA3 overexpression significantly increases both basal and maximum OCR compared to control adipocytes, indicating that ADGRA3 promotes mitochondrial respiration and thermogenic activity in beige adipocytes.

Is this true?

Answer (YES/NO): YES